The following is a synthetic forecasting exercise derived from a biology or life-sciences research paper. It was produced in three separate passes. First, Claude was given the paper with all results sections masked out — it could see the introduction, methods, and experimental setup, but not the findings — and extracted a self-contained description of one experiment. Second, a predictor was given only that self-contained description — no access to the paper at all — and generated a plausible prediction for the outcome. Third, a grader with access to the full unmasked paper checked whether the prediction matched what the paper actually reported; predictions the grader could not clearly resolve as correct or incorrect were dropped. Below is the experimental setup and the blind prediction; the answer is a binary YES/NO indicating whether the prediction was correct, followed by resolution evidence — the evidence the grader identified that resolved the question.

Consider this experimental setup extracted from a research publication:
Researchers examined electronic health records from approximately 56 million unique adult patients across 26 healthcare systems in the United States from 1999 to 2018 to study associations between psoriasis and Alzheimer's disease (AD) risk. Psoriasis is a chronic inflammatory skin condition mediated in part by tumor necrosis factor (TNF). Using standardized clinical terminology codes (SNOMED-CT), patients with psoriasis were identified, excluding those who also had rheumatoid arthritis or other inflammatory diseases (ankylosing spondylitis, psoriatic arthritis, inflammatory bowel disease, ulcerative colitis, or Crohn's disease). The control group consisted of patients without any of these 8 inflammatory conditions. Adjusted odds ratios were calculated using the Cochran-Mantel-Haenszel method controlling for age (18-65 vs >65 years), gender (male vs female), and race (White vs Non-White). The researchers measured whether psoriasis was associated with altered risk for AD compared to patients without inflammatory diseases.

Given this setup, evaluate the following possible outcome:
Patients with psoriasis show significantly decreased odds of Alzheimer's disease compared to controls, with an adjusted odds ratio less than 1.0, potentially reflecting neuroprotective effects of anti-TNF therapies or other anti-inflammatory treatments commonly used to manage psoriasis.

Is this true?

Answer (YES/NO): NO